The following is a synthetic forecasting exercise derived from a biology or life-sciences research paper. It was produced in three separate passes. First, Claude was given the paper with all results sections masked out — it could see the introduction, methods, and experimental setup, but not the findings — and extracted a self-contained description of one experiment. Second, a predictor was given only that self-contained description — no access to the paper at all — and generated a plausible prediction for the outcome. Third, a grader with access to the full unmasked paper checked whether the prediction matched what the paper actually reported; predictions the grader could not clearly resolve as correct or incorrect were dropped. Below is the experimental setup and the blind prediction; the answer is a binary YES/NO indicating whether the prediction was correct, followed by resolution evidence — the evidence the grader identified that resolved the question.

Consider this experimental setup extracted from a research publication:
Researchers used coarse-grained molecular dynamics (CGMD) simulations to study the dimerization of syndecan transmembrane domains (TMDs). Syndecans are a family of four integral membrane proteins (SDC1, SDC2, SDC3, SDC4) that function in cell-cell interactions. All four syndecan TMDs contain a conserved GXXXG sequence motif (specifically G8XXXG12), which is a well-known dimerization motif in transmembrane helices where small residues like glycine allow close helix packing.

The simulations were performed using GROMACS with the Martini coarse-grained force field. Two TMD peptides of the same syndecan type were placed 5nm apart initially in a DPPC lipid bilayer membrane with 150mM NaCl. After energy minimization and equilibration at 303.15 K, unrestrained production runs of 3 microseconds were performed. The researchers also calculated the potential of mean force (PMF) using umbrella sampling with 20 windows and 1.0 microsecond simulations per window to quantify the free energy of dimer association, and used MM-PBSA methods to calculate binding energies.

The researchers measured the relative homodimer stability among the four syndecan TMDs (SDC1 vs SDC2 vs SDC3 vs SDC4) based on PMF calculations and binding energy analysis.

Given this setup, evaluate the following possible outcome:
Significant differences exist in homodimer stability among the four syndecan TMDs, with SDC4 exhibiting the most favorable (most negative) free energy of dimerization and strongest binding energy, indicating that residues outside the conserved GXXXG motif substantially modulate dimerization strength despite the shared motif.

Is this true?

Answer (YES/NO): NO